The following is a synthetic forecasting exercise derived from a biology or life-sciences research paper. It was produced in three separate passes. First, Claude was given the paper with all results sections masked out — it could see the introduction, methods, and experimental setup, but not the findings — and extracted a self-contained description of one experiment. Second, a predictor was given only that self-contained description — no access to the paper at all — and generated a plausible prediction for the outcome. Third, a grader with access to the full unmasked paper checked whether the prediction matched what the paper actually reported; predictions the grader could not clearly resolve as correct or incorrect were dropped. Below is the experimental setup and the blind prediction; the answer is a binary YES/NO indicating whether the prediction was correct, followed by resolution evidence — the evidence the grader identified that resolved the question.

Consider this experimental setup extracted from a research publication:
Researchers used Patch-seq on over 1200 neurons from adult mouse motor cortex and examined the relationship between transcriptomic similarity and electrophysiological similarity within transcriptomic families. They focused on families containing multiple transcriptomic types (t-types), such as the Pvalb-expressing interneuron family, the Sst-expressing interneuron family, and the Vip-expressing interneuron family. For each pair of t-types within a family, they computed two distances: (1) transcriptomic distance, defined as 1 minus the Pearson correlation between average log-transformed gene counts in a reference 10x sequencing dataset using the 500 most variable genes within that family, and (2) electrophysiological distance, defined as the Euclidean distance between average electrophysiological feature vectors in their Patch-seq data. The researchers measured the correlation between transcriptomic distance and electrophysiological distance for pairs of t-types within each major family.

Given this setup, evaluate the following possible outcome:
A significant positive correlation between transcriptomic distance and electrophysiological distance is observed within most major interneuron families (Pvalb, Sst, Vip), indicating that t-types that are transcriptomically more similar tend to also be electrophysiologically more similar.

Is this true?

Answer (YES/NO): NO